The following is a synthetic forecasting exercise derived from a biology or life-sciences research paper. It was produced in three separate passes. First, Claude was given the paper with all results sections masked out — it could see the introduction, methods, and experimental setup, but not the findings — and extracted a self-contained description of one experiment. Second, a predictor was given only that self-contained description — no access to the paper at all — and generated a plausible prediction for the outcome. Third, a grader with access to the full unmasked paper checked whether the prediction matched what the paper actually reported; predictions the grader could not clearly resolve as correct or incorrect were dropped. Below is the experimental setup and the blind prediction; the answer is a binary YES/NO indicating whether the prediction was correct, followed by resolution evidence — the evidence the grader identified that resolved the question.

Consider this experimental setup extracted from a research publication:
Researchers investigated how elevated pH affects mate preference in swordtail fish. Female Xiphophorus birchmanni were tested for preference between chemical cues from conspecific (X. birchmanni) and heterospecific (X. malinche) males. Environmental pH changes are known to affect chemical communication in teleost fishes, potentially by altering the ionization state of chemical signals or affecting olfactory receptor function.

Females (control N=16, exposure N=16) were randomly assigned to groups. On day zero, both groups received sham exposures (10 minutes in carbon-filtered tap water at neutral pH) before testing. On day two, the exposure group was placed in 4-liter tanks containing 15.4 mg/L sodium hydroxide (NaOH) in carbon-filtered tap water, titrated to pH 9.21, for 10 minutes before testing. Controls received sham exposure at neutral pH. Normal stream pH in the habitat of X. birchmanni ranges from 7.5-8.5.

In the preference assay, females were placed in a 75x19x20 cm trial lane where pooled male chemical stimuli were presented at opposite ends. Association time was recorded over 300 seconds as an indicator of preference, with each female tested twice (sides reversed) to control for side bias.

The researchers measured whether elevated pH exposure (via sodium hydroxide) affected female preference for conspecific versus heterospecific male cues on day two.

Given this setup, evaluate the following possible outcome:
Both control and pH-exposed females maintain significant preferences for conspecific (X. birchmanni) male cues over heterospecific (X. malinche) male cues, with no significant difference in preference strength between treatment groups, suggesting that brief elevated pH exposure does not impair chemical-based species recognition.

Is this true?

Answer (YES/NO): NO